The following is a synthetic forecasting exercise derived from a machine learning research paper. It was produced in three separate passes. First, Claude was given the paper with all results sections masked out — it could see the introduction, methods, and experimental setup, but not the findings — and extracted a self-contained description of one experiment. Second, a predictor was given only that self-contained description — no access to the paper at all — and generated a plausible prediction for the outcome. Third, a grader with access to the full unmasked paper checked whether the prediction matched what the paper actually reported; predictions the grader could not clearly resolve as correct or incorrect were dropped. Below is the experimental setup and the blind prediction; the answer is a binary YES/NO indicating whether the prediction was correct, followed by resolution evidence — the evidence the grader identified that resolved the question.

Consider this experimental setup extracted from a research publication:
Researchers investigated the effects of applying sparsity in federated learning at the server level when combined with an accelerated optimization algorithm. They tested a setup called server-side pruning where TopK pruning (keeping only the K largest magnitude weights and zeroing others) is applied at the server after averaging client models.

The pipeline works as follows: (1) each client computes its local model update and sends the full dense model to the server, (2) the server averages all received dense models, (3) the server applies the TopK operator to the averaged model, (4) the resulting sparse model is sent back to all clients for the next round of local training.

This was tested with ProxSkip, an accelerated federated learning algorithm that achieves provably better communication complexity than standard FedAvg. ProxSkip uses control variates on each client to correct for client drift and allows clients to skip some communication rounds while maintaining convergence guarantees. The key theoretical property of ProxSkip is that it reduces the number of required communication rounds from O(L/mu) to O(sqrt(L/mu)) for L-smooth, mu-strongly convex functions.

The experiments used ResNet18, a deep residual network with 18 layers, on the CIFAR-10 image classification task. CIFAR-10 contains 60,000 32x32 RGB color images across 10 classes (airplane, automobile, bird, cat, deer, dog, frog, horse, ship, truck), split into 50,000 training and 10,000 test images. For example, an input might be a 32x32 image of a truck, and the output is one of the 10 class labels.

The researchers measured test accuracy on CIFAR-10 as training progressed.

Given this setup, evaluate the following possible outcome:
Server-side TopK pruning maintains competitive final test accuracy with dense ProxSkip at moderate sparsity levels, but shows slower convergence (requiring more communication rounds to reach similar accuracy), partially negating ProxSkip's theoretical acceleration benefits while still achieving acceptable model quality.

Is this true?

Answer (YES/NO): NO